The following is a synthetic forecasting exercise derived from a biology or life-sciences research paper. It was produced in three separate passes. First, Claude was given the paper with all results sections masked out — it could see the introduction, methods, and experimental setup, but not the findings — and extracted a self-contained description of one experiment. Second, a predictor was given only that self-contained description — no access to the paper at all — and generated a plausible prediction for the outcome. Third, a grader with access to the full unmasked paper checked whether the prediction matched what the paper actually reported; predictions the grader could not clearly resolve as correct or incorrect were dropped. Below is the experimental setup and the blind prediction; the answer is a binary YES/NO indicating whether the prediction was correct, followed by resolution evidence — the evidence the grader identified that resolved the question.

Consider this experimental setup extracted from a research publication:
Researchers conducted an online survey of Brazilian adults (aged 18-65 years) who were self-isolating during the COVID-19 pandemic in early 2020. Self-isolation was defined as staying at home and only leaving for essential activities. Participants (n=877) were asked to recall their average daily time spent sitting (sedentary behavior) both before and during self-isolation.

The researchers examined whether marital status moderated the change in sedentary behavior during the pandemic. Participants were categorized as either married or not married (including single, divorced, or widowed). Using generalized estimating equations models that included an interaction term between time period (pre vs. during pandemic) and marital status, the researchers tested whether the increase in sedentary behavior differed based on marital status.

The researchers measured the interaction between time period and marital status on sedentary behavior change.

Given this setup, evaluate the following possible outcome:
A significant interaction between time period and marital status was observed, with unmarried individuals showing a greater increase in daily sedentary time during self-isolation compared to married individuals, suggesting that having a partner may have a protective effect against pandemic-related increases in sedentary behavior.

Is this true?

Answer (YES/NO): YES